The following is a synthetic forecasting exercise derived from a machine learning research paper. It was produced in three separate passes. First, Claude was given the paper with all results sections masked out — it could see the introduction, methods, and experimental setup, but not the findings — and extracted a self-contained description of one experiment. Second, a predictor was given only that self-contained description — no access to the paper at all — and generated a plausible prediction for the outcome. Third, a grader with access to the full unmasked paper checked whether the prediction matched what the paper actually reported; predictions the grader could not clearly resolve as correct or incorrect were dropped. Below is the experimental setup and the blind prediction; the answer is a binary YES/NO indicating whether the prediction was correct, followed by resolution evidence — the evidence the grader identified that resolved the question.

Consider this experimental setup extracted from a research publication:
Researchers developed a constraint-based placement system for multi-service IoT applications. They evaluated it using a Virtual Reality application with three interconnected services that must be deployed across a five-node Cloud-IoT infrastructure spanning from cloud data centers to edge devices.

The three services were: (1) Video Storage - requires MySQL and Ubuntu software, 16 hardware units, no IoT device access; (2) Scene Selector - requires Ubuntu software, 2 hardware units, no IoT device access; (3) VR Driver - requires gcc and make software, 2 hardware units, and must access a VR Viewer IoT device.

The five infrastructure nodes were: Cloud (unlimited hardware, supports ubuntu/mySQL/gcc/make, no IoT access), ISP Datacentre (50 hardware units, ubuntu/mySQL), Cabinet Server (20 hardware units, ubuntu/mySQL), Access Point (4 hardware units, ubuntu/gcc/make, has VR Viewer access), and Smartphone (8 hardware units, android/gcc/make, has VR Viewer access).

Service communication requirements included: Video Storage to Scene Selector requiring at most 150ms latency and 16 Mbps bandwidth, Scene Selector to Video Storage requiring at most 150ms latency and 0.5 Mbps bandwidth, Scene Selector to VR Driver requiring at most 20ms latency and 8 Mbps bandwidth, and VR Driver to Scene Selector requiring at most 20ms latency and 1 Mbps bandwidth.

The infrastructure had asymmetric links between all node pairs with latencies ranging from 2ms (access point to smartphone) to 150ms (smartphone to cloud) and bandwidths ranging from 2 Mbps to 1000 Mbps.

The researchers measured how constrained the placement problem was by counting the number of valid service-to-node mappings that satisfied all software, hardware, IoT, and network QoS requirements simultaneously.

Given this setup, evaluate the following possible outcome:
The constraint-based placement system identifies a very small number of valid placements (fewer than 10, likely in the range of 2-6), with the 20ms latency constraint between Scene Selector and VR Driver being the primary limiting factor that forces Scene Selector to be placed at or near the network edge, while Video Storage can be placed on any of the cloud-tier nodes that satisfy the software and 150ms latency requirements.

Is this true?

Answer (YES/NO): NO